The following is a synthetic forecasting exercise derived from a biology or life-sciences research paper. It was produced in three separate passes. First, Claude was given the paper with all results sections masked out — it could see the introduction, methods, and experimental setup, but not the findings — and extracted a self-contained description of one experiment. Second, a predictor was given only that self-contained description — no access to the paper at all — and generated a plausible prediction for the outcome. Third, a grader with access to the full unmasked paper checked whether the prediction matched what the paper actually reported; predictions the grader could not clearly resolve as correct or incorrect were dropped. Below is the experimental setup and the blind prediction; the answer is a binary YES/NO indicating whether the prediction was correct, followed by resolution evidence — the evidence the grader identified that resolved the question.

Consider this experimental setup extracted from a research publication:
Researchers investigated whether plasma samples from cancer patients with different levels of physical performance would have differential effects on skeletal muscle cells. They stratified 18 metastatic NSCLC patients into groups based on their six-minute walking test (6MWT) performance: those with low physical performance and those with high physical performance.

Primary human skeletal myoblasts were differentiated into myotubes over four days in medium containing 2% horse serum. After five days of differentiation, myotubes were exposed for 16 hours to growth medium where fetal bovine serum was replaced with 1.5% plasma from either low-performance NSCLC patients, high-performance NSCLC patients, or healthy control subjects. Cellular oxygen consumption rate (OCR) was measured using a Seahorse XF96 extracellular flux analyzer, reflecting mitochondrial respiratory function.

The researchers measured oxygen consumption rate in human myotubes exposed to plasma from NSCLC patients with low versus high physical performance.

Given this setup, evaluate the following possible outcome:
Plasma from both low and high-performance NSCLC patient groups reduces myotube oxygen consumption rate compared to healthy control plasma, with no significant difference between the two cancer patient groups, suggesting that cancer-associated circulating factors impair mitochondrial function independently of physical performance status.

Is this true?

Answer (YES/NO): NO